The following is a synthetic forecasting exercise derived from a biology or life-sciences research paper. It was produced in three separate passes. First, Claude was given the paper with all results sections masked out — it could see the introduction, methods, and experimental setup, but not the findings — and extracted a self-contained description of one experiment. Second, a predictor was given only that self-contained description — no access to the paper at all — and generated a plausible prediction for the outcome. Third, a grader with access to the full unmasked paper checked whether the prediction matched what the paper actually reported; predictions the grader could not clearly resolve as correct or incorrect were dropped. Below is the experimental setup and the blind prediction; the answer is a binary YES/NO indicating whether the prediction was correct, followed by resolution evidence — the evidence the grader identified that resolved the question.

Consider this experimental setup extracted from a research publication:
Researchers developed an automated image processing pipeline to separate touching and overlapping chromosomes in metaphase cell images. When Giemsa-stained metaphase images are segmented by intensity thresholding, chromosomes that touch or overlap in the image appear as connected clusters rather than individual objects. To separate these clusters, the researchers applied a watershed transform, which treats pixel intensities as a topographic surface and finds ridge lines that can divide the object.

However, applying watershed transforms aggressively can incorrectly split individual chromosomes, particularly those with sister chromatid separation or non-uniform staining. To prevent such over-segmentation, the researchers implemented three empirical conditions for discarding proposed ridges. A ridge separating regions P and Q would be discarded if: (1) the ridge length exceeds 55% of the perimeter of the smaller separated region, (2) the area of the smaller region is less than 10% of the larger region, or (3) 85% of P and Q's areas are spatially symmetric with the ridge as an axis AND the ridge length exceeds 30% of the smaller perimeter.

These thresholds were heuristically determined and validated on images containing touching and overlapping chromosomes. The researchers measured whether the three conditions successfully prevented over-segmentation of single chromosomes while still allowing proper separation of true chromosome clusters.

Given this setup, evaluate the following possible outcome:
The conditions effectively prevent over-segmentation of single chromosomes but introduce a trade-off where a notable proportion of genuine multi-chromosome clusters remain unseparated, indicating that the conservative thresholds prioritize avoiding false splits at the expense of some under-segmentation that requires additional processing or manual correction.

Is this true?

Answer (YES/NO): NO